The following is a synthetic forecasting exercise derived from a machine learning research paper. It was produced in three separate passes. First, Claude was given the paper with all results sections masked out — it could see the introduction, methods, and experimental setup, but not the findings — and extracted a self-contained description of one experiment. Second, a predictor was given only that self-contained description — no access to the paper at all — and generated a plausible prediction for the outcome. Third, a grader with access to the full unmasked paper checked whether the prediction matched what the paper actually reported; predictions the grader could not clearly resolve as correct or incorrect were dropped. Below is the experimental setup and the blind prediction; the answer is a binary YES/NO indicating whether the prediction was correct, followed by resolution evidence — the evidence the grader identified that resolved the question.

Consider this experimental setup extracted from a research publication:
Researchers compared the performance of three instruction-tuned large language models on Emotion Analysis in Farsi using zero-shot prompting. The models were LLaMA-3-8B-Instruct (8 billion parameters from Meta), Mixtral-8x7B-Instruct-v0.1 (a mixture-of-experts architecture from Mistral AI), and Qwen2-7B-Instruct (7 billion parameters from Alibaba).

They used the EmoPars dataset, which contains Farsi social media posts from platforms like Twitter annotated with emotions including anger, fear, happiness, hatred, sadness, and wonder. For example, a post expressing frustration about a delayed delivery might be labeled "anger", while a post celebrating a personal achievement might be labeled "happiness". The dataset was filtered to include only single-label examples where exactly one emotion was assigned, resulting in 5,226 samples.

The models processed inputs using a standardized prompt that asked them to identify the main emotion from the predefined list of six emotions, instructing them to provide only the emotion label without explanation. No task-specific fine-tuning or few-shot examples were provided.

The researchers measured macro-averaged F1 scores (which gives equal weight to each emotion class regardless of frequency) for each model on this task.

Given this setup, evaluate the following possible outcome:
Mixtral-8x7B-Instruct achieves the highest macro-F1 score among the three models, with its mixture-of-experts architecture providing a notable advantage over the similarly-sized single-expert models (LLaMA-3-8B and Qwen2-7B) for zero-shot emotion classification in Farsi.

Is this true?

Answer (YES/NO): NO